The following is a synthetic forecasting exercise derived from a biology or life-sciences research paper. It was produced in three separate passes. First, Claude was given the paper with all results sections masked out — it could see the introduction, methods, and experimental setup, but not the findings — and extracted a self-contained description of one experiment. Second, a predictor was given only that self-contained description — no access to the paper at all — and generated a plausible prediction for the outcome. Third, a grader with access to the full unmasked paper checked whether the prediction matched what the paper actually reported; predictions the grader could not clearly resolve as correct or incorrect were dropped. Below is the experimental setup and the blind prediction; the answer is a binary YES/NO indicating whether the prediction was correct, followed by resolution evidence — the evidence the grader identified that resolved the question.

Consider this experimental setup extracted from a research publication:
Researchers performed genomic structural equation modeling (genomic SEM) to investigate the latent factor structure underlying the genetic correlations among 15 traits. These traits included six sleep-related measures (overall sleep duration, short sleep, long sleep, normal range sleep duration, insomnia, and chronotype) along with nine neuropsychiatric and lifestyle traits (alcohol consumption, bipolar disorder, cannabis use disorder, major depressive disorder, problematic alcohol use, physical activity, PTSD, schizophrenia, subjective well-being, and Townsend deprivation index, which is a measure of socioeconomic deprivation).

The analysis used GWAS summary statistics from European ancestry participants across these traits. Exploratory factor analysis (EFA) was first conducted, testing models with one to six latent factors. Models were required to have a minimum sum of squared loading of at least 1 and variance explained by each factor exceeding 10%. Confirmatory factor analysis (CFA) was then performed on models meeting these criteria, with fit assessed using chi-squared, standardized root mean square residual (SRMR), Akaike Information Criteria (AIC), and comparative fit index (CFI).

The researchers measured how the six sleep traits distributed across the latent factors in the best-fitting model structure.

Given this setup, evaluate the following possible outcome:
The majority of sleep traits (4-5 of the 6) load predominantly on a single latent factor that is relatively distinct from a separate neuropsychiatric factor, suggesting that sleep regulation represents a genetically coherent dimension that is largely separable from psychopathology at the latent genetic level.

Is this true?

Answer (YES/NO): NO